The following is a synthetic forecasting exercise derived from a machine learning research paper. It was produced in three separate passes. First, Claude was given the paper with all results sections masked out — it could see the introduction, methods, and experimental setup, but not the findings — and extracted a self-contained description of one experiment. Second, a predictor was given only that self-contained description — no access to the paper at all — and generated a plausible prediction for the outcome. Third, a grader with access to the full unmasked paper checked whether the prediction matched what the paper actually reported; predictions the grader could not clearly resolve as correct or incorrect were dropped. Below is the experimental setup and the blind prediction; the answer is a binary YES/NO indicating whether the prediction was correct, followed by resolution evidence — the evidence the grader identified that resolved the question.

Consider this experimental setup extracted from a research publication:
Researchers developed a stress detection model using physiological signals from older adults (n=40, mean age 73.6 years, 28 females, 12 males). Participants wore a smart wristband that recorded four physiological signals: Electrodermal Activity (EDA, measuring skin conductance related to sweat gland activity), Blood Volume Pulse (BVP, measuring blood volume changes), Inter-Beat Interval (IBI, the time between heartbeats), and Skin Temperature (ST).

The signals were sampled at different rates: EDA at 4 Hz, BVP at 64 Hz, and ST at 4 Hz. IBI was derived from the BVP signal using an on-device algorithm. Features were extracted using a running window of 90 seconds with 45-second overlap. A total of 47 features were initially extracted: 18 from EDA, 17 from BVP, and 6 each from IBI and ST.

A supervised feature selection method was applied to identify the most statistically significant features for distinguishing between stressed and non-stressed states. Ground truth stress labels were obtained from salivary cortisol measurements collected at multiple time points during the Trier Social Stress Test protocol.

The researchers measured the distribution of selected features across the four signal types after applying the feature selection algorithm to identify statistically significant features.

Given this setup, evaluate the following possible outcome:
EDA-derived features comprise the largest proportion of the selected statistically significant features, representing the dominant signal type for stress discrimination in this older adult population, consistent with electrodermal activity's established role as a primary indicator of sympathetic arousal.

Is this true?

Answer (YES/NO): NO